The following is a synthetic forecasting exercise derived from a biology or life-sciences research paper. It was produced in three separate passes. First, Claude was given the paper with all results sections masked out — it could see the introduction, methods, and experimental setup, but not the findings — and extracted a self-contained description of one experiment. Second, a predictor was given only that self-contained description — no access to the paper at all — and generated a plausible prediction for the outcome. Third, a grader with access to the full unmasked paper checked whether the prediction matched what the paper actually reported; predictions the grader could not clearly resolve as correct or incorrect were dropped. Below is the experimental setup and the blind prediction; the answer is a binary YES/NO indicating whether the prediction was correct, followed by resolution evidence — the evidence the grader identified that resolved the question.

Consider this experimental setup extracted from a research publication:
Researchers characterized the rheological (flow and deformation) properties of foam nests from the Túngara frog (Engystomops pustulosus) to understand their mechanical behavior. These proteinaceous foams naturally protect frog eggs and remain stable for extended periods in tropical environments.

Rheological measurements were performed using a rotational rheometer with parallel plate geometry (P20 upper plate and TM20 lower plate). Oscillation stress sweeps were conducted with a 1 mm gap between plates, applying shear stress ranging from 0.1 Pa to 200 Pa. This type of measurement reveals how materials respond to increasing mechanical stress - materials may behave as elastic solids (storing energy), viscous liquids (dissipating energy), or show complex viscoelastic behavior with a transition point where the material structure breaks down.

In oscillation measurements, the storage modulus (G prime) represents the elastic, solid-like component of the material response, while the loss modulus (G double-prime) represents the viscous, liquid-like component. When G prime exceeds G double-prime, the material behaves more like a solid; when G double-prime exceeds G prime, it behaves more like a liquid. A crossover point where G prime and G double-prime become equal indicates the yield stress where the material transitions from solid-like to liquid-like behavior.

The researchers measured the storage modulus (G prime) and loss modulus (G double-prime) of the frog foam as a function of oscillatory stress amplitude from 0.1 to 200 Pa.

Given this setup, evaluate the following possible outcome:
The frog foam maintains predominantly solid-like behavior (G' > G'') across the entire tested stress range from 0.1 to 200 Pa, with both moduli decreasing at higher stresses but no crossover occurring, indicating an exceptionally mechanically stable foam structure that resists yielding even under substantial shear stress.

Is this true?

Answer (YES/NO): NO